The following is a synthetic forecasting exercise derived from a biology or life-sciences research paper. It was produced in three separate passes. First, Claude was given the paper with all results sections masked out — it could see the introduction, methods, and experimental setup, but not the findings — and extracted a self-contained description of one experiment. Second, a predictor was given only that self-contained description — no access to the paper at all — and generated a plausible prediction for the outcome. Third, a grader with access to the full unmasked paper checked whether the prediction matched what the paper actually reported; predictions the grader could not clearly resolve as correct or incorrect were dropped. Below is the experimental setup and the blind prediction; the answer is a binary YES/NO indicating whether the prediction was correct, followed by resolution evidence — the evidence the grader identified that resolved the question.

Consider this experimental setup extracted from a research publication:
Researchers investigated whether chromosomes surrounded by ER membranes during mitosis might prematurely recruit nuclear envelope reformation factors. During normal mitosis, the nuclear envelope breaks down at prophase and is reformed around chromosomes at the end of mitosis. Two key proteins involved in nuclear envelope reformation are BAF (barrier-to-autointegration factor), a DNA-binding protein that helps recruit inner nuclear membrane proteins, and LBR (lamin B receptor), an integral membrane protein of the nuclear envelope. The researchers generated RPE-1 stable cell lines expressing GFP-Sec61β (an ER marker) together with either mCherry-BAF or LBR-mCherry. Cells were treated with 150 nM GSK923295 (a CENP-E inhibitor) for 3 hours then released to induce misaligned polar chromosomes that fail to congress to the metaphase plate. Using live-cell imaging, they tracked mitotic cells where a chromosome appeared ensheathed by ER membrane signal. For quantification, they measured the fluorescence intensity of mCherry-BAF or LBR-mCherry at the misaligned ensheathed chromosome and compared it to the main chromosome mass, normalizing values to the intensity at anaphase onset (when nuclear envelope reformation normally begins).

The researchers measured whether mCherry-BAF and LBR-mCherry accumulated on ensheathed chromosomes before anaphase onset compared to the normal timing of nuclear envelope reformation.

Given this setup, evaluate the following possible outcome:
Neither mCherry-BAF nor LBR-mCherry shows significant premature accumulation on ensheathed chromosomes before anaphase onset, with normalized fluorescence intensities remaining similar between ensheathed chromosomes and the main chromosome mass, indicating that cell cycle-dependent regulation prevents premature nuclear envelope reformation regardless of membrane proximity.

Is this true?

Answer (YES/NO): YES